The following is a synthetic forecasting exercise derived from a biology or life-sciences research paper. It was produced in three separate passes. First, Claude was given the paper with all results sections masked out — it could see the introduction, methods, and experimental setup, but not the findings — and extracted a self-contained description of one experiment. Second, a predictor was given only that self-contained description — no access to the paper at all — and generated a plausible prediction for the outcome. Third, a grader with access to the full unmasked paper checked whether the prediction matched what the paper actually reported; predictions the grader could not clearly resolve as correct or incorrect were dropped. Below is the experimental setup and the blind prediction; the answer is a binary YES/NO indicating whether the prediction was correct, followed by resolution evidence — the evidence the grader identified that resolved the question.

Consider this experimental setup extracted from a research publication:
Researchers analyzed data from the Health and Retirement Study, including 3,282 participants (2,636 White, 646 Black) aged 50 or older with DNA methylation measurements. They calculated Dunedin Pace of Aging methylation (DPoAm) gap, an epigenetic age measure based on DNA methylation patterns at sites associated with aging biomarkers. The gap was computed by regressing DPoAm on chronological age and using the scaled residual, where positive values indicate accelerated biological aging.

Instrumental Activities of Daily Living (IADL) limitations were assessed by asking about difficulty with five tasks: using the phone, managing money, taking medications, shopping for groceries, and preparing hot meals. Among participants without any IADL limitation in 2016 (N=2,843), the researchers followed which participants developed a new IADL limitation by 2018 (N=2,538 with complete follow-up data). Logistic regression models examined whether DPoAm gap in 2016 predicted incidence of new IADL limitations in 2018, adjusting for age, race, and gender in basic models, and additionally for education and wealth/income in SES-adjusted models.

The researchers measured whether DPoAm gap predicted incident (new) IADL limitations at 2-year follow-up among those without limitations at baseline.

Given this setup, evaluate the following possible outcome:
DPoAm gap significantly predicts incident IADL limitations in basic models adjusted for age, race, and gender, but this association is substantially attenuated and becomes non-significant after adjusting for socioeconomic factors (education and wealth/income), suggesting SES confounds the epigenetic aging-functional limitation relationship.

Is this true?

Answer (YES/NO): NO